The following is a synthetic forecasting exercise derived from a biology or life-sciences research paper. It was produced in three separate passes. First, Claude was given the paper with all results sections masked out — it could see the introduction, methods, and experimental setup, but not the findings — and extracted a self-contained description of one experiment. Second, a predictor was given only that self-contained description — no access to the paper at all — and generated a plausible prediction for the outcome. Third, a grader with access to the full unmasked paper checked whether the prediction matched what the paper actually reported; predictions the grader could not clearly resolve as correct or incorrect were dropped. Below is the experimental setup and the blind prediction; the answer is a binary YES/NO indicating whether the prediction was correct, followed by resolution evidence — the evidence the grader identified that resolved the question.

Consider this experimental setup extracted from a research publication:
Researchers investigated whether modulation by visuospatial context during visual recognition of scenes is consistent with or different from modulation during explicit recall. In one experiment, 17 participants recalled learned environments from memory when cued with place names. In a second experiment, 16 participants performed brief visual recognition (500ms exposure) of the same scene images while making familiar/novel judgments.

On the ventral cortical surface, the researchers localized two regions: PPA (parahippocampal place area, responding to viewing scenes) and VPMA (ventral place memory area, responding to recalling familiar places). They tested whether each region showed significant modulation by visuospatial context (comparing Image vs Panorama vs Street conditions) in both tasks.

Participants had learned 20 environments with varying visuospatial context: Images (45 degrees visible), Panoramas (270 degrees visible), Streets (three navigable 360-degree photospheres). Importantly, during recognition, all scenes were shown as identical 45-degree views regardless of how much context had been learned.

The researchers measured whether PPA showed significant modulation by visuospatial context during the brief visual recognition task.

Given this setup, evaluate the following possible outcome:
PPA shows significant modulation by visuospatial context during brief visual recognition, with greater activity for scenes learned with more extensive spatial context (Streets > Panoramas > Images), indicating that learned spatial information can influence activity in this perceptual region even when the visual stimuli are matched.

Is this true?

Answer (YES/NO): YES